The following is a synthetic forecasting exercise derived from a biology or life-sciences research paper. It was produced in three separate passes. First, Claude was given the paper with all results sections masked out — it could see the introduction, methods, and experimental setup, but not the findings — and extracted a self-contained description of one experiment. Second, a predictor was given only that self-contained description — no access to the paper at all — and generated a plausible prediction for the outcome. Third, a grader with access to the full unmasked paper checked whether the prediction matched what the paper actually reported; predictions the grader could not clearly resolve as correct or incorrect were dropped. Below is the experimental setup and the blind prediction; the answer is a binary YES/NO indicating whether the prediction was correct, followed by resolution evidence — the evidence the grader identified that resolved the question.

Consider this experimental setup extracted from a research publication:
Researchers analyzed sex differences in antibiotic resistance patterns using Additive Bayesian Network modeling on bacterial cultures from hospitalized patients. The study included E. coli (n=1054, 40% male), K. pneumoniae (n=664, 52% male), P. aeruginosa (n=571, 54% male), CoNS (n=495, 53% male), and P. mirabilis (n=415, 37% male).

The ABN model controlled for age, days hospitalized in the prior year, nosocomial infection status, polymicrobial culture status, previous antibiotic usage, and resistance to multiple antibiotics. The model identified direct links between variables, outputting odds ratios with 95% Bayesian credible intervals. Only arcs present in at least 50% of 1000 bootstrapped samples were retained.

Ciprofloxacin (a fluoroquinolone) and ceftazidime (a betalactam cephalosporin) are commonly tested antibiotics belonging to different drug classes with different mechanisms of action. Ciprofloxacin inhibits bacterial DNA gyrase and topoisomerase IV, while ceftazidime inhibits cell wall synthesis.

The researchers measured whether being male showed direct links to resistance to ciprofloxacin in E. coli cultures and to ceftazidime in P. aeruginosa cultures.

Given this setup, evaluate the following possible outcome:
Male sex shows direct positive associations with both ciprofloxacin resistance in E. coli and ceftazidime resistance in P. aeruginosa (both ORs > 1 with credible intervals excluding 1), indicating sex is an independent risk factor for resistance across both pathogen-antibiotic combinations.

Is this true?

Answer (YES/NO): YES